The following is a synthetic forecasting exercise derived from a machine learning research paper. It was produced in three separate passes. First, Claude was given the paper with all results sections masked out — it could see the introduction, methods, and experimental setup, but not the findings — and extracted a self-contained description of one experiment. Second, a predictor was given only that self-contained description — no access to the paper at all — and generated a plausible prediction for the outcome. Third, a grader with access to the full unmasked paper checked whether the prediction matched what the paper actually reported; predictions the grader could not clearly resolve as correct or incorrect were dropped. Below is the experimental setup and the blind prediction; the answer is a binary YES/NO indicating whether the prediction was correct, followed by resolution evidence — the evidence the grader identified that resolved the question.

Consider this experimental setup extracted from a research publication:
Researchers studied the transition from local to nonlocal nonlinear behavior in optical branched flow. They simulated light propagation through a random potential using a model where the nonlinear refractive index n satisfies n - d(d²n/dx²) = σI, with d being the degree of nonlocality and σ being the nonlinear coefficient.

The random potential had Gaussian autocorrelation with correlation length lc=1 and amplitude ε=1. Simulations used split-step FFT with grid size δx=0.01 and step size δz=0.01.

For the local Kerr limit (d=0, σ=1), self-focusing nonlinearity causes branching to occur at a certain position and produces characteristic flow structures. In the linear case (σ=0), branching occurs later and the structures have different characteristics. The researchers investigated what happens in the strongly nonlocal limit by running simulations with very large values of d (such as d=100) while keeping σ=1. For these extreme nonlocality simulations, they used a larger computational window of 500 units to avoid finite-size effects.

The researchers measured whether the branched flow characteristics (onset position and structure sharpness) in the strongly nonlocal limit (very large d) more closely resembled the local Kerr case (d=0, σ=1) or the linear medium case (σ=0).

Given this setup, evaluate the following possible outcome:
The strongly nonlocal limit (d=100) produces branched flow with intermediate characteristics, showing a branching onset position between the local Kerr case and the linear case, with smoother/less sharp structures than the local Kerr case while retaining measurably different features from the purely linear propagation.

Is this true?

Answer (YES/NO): NO